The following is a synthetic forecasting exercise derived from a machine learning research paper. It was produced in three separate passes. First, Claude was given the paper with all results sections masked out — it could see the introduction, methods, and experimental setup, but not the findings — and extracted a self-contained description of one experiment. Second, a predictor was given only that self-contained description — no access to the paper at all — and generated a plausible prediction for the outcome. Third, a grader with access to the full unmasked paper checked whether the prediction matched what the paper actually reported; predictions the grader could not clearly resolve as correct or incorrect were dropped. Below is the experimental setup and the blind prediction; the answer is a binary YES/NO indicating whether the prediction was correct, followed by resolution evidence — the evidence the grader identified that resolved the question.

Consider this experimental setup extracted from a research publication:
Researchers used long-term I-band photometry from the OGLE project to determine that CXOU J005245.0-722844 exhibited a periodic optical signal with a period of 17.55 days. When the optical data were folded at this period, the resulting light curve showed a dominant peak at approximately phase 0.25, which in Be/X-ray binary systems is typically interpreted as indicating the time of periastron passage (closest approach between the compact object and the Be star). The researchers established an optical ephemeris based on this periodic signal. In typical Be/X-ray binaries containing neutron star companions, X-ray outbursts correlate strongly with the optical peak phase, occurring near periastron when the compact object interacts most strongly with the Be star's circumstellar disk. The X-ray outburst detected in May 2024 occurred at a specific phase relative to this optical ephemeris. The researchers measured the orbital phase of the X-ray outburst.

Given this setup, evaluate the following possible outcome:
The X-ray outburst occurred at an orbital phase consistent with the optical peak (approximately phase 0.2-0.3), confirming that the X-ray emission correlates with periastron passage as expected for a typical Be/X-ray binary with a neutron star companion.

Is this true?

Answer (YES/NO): NO